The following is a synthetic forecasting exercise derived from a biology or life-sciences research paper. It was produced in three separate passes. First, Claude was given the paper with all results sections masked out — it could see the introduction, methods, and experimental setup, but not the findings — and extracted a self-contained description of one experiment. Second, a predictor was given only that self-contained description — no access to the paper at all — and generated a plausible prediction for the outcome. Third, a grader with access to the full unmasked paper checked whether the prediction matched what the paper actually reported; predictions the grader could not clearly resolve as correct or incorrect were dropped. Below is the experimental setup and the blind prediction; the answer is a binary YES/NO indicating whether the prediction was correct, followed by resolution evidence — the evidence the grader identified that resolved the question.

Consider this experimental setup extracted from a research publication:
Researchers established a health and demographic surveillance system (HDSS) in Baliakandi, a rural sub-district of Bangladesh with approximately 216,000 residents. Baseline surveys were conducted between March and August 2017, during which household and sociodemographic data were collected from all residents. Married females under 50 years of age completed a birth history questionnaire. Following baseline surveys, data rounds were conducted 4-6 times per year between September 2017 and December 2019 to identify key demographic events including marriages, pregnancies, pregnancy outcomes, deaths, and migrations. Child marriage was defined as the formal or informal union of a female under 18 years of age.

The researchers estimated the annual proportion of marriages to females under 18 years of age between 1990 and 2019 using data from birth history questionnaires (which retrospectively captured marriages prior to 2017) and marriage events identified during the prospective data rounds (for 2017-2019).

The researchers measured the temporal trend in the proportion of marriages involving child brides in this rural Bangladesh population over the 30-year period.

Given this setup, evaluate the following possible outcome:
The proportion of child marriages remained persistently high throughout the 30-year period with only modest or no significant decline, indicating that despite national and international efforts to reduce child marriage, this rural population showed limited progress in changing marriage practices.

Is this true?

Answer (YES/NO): YES